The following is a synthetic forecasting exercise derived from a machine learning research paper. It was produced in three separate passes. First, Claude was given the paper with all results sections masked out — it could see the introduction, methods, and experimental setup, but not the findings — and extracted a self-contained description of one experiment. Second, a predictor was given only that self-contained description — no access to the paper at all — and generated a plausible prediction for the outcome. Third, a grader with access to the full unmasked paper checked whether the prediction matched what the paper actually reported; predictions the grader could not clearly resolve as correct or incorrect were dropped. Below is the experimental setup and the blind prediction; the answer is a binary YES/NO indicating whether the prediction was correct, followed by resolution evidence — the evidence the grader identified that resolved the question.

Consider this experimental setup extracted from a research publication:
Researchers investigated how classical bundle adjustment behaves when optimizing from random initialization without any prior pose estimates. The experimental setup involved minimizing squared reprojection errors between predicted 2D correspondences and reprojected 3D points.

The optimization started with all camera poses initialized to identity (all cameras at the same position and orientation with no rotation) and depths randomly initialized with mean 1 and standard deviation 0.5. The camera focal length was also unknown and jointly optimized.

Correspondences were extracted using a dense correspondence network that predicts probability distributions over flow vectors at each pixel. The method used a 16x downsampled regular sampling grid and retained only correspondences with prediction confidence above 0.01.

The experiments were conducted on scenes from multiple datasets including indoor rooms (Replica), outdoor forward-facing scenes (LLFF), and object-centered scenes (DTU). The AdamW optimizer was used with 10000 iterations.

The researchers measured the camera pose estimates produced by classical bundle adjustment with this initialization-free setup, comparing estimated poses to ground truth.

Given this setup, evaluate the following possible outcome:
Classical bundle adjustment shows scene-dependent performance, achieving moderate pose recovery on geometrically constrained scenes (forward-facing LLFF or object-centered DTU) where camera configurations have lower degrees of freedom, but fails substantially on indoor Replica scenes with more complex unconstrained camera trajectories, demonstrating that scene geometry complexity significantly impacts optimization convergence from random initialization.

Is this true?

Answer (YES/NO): NO